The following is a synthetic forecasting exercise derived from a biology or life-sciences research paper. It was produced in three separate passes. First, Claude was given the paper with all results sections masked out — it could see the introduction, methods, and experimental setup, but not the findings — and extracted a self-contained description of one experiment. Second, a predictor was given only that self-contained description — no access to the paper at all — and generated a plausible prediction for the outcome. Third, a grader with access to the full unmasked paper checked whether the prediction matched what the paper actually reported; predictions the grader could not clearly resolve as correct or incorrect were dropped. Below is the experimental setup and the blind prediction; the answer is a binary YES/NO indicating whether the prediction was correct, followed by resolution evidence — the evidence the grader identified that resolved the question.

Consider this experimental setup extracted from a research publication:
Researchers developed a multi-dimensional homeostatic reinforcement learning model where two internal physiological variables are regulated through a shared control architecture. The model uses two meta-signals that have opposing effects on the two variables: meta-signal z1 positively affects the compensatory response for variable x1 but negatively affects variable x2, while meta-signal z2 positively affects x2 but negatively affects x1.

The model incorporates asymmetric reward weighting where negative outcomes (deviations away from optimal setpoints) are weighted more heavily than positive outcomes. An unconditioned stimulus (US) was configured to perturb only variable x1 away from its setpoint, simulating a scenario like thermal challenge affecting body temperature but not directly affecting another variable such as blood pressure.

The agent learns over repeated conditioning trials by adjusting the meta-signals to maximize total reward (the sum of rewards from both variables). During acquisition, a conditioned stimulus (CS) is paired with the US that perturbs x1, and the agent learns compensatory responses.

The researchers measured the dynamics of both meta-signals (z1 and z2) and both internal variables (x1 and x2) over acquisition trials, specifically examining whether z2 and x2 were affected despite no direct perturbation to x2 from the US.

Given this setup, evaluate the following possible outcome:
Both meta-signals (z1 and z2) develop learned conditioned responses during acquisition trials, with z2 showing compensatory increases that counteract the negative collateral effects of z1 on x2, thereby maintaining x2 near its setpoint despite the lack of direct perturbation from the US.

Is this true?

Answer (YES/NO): NO